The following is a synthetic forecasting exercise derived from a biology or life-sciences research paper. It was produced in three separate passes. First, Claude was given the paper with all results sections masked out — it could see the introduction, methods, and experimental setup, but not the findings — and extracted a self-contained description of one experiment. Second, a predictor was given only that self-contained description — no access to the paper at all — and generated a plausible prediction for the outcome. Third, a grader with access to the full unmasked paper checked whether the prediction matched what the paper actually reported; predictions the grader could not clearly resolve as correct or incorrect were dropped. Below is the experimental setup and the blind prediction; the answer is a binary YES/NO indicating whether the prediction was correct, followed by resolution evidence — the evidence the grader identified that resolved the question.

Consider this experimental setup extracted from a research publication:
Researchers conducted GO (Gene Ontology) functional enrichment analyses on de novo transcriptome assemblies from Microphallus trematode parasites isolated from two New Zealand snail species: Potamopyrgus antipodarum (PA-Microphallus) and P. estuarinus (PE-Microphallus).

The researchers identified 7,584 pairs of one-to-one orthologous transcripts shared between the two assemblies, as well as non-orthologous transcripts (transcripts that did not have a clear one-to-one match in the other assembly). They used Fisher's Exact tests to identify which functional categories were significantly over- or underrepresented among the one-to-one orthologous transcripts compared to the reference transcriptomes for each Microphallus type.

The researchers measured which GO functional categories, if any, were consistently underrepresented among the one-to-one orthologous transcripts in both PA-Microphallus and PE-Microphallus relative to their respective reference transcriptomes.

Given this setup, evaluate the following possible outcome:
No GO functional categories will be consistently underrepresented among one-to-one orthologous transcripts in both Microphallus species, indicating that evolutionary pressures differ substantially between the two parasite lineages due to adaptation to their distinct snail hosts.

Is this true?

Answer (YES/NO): NO